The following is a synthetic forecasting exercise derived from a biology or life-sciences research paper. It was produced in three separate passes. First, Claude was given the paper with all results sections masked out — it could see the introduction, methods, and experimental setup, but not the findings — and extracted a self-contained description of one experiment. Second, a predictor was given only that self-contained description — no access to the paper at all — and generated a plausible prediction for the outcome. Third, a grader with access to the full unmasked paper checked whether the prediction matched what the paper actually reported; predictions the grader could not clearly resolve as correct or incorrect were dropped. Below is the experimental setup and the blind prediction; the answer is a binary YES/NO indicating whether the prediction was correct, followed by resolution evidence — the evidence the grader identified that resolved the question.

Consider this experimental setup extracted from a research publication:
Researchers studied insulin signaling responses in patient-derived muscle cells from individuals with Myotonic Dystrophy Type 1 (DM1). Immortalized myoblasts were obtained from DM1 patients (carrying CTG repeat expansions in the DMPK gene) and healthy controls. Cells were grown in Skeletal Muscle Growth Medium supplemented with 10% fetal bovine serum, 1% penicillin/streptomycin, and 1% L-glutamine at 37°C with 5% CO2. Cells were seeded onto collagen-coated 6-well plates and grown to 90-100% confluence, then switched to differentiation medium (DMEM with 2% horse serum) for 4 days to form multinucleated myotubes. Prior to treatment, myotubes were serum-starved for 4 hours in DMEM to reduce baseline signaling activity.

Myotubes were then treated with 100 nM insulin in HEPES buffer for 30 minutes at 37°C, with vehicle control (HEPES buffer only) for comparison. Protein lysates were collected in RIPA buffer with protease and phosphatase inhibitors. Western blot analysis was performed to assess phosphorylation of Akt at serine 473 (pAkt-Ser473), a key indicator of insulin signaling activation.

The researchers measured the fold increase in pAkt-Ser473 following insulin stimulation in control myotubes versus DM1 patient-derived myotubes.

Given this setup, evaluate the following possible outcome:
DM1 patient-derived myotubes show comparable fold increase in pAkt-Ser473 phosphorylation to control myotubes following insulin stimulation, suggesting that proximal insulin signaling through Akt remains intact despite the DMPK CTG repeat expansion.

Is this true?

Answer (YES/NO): NO